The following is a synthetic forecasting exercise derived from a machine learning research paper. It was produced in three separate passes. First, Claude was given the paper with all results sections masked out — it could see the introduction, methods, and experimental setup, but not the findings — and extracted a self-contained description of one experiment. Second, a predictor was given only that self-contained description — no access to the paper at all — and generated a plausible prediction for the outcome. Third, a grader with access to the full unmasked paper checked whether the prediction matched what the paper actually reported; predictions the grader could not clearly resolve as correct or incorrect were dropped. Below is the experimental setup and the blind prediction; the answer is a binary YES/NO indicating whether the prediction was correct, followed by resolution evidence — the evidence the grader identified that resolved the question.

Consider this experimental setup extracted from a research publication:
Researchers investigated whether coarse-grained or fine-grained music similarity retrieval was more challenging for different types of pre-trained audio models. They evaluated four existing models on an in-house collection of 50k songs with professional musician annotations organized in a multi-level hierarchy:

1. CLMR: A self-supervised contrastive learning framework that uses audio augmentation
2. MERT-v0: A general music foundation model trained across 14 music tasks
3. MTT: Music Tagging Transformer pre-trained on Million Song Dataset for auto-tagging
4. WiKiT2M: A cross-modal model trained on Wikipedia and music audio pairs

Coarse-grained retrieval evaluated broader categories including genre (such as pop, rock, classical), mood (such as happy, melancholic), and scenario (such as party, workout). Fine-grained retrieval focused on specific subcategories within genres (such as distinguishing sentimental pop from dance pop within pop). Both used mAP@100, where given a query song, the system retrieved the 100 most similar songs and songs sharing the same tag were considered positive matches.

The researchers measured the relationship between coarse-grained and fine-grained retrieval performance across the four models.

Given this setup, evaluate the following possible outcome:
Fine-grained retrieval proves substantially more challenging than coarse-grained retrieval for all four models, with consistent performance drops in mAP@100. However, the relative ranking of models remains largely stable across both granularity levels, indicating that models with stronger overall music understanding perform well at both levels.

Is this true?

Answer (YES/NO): NO